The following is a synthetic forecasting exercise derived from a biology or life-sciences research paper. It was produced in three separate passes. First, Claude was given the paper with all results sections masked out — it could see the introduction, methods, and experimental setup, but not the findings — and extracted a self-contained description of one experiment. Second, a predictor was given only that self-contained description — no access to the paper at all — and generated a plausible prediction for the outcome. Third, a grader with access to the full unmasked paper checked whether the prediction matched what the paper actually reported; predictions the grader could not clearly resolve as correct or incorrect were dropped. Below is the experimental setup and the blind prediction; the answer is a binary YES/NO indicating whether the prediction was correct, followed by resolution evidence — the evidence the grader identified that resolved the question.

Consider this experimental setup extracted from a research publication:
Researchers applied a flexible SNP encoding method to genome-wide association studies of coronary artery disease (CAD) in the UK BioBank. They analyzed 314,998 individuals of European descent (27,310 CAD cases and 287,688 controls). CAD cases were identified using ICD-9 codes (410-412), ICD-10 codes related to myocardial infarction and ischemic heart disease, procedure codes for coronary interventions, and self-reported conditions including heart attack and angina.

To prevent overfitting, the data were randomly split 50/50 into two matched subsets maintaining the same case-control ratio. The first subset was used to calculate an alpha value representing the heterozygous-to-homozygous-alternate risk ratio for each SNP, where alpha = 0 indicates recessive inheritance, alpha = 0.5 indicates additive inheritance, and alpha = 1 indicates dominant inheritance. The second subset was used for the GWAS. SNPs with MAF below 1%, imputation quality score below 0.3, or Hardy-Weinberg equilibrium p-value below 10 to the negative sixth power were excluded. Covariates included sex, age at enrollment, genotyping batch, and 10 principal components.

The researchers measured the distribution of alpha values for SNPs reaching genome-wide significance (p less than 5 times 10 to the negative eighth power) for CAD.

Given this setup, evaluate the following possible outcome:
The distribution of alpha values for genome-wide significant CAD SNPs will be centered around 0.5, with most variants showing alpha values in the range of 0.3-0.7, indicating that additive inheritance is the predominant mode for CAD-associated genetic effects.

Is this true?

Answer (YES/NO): NO